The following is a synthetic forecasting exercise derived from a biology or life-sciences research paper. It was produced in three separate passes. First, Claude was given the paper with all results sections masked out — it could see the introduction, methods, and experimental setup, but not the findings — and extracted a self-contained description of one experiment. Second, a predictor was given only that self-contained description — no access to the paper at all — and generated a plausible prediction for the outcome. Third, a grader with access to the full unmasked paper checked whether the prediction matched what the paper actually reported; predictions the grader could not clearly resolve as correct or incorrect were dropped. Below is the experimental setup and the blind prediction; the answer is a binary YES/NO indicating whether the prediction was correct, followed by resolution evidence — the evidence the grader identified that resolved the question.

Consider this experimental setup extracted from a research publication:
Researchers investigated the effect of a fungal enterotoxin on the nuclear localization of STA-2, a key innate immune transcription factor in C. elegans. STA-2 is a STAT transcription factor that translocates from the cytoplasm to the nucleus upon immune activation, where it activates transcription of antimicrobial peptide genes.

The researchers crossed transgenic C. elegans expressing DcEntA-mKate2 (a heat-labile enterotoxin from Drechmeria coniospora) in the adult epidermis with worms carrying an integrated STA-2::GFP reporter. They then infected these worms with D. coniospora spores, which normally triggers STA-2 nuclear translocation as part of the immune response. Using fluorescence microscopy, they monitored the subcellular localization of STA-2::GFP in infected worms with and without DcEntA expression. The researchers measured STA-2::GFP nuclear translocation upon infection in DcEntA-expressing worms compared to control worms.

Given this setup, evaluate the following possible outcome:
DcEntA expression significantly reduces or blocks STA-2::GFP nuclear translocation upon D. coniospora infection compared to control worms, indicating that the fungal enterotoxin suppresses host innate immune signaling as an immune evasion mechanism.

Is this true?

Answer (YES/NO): YES